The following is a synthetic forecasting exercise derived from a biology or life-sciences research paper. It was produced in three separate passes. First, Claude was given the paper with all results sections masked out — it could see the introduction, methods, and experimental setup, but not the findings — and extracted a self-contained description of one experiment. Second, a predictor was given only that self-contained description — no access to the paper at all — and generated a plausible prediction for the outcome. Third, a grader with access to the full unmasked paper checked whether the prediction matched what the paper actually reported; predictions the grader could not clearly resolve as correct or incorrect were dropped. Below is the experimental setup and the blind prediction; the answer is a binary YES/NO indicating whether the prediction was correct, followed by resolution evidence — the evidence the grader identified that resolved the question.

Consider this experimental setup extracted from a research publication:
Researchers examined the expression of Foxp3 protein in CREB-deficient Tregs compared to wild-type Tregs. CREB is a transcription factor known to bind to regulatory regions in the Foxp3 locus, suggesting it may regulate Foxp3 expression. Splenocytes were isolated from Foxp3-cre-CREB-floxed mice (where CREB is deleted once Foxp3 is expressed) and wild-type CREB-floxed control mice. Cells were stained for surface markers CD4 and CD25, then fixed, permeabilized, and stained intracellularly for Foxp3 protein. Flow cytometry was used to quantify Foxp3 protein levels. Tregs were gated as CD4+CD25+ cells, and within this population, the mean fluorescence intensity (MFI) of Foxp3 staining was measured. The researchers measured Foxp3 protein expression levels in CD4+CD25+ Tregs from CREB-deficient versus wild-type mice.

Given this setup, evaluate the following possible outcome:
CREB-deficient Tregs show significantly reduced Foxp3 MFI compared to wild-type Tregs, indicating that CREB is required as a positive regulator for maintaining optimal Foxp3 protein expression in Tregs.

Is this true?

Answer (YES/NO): YES